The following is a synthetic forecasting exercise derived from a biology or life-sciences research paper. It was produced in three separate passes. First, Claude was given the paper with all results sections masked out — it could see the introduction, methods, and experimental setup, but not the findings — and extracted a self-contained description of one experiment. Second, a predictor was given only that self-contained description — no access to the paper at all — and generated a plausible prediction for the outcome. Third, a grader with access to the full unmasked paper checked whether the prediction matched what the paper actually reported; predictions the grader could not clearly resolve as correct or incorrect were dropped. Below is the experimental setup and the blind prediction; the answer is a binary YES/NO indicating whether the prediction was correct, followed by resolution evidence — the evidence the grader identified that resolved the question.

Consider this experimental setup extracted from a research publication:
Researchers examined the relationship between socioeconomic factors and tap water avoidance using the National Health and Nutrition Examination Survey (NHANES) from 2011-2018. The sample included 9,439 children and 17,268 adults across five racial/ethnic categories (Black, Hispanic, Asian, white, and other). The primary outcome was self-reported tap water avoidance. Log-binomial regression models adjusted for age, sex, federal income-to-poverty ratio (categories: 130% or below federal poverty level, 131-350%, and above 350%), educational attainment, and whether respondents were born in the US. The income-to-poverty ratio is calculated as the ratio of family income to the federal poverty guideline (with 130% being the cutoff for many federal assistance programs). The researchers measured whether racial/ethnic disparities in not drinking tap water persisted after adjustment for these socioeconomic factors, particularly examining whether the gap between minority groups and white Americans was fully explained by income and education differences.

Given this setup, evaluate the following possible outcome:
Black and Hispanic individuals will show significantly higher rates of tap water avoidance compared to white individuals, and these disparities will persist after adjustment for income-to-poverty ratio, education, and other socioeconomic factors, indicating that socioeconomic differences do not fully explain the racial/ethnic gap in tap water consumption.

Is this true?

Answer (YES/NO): YES